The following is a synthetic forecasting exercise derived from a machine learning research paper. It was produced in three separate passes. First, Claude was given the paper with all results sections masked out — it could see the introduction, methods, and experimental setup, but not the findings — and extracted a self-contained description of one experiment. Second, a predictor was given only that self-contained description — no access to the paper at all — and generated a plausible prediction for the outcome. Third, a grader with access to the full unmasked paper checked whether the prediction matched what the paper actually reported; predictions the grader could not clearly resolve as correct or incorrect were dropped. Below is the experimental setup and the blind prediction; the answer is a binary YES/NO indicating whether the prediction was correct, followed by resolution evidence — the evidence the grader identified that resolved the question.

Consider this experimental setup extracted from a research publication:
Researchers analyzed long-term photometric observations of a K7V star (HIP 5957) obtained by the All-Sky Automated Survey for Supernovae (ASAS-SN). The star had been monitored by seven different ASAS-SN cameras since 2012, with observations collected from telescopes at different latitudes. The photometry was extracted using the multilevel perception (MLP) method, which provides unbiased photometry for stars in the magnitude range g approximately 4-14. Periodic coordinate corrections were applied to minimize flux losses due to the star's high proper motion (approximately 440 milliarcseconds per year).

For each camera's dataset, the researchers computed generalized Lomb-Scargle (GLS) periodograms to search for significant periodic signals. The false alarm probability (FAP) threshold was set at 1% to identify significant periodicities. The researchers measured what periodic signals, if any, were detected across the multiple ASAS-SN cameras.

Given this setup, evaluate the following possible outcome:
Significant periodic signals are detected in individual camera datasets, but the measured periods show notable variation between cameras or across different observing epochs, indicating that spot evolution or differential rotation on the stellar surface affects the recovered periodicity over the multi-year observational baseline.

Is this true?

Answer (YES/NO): NO